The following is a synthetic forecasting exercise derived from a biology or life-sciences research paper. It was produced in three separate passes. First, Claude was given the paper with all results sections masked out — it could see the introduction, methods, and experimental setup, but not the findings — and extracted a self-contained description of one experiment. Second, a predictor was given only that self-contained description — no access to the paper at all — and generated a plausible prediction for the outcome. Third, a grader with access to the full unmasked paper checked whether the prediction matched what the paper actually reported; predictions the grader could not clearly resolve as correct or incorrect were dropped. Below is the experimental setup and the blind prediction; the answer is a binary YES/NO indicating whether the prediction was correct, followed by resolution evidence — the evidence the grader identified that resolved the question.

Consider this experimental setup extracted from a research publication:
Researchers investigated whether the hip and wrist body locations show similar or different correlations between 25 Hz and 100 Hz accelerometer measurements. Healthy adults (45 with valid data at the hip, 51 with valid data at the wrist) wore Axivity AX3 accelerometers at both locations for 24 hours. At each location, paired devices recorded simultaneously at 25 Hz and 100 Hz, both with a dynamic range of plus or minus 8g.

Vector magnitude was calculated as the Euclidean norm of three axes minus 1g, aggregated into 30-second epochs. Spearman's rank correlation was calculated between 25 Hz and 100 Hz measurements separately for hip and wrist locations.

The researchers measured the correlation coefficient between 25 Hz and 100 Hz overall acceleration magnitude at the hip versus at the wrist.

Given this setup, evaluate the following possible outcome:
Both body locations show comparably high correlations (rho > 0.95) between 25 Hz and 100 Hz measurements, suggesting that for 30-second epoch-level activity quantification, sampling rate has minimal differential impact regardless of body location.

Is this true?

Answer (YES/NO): YES